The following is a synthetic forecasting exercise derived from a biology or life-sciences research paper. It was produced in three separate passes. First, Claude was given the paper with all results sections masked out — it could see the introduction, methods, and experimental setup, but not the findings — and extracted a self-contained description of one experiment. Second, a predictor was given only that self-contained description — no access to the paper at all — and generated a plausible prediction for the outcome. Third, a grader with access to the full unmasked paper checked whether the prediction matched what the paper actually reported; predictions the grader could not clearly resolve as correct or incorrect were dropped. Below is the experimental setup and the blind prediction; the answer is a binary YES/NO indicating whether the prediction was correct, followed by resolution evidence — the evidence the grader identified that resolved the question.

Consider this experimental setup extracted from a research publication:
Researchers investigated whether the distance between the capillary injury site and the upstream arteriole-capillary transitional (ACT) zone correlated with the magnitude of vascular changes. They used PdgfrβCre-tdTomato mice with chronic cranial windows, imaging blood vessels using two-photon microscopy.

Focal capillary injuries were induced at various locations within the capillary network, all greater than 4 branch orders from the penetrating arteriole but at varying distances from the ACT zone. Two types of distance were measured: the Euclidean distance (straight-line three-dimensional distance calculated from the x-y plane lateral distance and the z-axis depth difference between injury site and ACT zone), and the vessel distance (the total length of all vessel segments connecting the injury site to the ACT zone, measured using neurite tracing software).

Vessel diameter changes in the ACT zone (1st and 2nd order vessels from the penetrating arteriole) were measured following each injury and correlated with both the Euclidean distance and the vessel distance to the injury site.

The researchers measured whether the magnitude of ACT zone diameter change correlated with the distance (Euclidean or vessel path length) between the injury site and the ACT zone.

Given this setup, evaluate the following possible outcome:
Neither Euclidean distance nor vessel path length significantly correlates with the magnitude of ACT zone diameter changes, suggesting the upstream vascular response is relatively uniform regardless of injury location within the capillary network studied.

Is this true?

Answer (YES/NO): YES